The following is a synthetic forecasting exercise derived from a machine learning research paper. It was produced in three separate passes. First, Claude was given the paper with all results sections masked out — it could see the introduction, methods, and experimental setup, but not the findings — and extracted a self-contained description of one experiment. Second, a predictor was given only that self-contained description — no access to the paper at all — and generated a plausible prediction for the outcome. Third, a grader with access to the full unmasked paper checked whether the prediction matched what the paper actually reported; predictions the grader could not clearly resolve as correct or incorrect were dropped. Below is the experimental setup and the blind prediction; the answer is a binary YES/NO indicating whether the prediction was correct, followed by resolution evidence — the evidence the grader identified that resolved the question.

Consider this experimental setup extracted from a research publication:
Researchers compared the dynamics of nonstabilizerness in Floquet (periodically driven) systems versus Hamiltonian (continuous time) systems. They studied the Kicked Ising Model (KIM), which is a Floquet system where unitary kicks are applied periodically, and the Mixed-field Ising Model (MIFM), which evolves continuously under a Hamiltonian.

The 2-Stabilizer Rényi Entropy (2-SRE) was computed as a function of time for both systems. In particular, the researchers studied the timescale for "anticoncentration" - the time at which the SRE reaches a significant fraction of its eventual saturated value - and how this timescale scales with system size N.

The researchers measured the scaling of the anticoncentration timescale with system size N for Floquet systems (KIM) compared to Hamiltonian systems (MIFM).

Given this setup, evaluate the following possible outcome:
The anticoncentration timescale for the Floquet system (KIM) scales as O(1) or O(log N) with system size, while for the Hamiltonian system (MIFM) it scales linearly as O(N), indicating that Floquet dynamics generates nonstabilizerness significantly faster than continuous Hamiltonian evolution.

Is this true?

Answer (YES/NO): YES